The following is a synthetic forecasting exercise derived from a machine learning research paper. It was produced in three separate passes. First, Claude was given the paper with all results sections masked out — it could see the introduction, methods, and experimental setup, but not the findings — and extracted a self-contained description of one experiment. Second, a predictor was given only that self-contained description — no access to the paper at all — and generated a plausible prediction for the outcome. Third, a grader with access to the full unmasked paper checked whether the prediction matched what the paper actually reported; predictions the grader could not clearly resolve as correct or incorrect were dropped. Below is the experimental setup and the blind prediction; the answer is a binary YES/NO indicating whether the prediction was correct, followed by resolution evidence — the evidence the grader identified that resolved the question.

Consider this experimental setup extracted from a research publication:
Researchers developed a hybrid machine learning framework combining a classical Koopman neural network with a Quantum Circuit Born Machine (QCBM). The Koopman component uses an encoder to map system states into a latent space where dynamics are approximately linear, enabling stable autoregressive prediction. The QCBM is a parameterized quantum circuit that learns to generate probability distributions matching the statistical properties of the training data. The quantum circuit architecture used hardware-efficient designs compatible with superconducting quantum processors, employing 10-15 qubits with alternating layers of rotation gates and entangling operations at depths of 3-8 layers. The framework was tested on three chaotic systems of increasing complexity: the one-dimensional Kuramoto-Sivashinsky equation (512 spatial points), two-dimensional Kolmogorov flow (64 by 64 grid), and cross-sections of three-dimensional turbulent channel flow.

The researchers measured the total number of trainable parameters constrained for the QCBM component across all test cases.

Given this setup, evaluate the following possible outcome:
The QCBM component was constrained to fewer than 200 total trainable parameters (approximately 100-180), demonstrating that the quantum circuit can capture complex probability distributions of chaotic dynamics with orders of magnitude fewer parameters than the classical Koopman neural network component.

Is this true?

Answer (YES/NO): NO